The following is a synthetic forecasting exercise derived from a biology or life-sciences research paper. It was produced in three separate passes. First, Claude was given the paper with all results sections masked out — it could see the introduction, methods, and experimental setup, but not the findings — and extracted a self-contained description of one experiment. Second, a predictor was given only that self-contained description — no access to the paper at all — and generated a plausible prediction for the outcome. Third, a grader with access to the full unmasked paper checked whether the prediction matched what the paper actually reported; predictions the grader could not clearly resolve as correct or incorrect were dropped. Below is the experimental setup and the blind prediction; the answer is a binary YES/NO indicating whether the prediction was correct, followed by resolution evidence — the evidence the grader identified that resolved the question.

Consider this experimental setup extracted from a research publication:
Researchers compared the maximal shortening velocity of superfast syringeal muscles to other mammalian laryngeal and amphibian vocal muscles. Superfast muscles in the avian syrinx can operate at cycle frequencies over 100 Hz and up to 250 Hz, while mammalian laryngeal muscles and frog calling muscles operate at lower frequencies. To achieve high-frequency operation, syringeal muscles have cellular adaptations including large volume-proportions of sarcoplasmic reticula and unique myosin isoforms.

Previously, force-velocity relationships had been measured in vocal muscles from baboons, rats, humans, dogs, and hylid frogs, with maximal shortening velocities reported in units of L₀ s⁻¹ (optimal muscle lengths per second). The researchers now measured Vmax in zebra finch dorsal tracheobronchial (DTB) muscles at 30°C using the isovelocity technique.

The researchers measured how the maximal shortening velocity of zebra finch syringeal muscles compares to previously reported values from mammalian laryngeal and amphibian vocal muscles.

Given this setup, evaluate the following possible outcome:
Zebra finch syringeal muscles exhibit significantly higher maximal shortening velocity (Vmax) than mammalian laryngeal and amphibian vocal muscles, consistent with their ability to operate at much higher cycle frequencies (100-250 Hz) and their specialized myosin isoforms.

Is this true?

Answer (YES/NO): YES